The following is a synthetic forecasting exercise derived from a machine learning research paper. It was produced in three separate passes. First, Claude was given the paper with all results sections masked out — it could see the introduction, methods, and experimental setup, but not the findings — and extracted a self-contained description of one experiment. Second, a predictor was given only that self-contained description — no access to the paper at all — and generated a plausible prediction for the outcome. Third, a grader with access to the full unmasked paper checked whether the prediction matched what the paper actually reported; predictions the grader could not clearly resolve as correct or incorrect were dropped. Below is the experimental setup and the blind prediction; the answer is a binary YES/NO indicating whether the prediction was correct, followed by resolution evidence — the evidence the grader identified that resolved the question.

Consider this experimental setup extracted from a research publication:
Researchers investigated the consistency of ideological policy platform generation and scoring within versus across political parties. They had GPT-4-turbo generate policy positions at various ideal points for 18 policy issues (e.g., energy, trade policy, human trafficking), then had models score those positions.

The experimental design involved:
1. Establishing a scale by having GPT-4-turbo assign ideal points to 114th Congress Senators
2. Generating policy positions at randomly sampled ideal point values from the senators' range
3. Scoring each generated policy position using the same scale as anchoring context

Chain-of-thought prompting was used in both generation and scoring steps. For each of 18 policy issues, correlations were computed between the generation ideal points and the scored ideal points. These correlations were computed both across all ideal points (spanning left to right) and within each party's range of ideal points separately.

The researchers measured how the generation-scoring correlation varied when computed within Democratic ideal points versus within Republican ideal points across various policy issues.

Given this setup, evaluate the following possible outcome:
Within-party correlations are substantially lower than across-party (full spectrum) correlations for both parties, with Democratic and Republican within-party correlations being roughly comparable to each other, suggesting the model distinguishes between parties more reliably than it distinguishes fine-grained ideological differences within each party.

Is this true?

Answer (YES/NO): NO